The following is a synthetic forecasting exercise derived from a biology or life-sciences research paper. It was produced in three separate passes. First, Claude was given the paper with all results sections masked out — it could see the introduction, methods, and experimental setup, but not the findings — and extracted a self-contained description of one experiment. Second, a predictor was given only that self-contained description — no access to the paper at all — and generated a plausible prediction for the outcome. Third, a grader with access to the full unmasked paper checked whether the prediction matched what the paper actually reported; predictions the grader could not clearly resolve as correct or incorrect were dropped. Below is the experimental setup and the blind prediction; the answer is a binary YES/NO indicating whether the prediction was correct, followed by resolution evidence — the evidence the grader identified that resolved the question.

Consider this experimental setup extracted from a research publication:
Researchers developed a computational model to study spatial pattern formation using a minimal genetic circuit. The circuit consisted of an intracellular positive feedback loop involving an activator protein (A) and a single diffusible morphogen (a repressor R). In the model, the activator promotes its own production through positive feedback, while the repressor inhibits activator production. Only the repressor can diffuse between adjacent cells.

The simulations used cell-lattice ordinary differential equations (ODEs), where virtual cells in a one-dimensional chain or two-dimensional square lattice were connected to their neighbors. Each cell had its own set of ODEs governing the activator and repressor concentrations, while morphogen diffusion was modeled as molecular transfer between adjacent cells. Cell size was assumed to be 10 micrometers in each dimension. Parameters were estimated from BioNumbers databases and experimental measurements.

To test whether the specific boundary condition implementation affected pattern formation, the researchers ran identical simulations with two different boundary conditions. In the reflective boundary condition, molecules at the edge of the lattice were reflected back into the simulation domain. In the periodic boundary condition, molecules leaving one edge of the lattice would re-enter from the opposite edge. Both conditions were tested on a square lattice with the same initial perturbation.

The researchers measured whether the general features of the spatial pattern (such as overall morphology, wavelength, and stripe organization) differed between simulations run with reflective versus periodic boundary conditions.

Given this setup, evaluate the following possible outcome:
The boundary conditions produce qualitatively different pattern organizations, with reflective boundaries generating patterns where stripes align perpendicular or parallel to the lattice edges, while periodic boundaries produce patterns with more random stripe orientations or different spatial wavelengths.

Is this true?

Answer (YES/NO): NO